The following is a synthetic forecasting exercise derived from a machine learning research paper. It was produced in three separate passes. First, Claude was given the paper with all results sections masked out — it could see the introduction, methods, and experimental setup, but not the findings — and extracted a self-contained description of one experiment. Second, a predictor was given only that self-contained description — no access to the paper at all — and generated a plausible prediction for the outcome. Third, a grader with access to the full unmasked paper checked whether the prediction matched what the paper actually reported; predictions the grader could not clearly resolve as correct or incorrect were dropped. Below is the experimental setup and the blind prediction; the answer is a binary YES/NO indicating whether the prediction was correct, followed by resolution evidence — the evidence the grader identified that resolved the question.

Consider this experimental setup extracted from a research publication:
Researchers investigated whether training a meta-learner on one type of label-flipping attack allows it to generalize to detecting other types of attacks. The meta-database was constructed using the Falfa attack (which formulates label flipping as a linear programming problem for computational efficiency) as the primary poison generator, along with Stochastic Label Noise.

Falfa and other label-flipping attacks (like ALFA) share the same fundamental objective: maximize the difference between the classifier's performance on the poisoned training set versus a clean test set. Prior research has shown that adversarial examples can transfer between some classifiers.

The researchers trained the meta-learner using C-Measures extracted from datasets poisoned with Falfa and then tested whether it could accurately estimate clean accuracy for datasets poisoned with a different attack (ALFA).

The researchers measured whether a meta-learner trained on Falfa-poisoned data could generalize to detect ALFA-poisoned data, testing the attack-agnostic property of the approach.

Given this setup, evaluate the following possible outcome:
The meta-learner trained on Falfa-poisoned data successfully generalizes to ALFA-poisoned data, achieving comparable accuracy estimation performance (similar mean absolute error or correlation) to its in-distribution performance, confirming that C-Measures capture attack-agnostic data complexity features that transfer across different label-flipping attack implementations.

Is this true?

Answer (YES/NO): YES